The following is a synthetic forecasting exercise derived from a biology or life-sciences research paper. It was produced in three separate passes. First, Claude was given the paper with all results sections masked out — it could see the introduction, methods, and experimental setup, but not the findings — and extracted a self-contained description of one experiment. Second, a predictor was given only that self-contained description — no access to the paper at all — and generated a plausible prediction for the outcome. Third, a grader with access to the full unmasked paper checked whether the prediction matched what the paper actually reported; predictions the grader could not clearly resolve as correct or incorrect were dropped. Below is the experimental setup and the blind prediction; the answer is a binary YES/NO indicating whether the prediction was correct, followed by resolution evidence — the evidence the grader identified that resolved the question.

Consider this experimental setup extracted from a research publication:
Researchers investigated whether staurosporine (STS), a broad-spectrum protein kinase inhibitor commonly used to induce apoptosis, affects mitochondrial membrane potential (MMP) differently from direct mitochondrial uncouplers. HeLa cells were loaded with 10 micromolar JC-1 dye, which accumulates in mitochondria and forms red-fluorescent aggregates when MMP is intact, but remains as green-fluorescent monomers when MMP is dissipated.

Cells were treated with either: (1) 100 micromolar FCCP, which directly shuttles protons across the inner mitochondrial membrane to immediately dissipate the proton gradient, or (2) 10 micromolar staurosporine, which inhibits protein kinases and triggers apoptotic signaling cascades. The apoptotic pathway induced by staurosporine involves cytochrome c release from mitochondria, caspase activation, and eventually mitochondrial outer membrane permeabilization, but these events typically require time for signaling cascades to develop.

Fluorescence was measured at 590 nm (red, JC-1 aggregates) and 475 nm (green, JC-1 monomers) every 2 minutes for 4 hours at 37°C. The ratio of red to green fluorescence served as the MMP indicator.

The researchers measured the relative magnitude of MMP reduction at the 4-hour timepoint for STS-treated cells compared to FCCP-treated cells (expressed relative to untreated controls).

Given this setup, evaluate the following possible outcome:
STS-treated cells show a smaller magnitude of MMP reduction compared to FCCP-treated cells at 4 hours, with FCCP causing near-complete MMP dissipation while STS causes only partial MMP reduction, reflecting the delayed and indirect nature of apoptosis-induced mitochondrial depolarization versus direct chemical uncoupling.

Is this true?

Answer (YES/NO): NO